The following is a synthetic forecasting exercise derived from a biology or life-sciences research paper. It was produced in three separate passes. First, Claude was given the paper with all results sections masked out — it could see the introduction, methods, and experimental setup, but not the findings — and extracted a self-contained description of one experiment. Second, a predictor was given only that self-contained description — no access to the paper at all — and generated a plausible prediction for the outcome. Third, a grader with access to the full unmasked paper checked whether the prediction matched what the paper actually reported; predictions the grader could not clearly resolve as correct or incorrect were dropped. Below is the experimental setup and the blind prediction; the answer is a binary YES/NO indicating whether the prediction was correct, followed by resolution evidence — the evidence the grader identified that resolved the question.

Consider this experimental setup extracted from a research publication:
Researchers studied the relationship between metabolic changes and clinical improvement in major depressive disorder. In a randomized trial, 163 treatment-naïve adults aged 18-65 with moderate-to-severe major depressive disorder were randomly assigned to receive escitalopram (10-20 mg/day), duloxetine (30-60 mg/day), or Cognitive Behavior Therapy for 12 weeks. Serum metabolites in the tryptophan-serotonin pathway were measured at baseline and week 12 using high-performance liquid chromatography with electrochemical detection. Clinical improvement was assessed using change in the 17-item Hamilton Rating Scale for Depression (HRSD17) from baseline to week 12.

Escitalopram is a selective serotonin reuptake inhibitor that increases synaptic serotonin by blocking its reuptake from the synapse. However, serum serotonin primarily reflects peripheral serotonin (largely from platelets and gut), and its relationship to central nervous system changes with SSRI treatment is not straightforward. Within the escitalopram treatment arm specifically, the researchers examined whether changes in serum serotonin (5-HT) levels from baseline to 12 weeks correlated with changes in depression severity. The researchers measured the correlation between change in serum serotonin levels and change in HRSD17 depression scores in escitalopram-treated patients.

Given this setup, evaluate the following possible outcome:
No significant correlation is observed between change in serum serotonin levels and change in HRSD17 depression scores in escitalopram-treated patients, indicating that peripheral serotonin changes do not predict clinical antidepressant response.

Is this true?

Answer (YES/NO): YES